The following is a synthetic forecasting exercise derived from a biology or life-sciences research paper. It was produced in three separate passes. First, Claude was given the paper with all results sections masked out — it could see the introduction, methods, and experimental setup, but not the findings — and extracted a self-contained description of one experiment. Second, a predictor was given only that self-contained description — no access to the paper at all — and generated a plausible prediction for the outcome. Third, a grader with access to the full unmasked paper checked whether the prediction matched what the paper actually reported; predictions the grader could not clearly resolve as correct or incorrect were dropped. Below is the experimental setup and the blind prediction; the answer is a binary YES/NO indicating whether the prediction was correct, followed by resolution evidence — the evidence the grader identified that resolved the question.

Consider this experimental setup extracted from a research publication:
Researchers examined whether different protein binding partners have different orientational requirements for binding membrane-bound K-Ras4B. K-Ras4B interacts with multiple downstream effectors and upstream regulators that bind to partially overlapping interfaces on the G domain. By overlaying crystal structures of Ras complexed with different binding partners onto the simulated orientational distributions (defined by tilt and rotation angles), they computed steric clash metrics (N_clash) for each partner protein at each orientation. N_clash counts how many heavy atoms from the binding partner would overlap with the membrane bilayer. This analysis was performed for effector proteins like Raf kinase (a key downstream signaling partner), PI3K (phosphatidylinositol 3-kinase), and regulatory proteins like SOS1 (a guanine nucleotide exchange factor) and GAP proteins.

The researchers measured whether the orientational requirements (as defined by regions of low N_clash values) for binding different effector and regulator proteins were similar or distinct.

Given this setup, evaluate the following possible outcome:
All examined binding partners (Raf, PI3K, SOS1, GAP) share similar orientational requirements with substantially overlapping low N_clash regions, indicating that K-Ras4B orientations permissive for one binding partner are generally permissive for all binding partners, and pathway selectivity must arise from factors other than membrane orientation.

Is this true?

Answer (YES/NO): NO